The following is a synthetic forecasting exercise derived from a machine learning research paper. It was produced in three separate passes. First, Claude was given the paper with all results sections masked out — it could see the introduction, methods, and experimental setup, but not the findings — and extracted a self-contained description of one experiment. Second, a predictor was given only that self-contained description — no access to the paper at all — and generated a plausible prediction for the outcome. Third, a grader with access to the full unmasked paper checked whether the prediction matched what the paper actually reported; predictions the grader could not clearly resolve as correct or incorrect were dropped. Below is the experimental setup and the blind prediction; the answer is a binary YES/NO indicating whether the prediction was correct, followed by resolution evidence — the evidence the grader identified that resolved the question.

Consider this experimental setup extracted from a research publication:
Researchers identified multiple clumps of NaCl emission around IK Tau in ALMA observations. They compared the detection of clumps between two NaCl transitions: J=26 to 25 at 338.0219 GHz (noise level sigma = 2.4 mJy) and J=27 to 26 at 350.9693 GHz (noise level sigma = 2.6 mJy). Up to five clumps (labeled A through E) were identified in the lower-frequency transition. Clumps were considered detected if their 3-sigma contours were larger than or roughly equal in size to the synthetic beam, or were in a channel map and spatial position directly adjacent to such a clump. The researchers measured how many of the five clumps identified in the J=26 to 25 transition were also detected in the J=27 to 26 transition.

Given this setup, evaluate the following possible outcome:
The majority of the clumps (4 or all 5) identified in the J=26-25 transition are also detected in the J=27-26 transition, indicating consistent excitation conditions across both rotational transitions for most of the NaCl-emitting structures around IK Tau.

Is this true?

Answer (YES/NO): NO